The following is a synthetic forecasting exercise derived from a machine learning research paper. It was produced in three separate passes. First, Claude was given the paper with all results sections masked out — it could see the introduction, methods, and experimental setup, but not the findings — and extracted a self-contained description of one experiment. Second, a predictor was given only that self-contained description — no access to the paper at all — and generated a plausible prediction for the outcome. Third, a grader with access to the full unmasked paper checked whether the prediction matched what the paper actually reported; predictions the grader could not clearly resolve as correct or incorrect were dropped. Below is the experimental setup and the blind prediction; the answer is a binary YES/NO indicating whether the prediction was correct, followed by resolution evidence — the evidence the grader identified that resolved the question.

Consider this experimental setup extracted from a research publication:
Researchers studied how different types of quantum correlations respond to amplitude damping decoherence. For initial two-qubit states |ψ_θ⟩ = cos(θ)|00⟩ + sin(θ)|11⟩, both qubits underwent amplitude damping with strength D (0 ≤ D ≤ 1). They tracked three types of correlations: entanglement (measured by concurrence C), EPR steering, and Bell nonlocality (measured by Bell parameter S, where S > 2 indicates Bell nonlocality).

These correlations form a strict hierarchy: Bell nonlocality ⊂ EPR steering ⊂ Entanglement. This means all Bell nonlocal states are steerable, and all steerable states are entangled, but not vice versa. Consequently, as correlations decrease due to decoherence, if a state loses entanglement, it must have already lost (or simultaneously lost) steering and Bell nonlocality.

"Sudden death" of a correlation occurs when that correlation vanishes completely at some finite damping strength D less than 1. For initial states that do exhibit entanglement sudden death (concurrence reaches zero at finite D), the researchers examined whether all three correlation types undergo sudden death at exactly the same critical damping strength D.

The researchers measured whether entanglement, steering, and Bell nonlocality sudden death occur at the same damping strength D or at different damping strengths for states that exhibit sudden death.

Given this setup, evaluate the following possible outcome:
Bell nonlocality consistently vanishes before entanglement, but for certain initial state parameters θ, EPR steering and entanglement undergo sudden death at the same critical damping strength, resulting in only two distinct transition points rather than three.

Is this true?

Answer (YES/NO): NO